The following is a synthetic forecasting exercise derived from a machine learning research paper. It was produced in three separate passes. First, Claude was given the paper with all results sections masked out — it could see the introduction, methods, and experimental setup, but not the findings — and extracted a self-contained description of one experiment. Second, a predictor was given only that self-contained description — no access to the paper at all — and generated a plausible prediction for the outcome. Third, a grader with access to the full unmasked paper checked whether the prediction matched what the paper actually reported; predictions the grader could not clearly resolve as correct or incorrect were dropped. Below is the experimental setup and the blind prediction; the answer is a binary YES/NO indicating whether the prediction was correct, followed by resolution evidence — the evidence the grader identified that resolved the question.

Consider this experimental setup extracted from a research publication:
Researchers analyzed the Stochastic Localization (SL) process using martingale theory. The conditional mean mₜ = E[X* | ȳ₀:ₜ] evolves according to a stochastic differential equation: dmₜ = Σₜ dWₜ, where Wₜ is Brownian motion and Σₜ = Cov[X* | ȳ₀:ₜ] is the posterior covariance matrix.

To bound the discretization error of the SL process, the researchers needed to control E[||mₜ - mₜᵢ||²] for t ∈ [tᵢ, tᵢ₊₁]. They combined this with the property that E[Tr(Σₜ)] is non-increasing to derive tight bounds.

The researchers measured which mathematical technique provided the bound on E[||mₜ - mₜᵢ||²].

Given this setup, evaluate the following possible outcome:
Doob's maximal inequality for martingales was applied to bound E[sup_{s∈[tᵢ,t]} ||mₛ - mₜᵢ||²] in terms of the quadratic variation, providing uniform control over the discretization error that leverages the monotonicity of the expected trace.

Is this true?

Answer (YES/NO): NO